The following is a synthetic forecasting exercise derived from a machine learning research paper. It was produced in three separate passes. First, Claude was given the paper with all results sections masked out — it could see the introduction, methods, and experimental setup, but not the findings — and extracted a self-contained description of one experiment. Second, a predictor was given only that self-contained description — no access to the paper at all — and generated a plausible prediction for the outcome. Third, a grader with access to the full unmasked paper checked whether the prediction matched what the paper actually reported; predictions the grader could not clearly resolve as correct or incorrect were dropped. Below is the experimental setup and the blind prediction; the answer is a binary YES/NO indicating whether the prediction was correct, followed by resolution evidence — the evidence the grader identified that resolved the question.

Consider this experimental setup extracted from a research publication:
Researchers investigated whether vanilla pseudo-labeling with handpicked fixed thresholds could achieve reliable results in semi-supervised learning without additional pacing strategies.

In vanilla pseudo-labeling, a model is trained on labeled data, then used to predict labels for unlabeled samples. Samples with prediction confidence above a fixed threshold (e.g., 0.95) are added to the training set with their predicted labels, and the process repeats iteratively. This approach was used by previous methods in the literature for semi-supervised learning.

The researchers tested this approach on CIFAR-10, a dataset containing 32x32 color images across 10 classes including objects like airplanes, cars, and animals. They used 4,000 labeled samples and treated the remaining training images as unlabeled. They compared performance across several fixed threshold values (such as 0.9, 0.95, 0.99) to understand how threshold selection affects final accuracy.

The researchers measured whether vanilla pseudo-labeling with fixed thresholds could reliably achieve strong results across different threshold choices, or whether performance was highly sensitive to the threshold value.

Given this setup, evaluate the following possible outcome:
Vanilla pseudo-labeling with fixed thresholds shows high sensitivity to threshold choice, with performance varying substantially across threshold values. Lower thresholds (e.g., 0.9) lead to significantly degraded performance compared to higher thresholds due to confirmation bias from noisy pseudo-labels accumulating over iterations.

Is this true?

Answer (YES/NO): NO